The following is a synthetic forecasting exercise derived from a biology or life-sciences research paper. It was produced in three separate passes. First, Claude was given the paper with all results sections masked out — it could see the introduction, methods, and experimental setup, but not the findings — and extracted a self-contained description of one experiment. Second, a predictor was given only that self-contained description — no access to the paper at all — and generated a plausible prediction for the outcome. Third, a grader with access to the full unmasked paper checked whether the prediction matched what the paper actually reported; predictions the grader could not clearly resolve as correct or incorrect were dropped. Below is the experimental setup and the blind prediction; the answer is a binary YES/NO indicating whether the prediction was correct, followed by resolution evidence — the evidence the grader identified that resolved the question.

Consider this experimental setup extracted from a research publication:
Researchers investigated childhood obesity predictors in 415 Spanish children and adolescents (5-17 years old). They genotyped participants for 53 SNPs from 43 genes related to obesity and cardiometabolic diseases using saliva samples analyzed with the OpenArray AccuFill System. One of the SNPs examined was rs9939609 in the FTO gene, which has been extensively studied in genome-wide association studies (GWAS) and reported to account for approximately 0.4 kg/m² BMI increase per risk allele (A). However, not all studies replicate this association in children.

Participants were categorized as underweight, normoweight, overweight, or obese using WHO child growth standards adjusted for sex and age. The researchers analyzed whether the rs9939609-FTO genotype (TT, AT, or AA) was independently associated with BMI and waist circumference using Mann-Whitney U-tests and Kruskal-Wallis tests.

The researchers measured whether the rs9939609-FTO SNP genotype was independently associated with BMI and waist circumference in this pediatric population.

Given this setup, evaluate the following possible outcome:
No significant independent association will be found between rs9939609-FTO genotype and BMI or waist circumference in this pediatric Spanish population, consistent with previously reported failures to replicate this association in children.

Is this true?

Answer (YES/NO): YES